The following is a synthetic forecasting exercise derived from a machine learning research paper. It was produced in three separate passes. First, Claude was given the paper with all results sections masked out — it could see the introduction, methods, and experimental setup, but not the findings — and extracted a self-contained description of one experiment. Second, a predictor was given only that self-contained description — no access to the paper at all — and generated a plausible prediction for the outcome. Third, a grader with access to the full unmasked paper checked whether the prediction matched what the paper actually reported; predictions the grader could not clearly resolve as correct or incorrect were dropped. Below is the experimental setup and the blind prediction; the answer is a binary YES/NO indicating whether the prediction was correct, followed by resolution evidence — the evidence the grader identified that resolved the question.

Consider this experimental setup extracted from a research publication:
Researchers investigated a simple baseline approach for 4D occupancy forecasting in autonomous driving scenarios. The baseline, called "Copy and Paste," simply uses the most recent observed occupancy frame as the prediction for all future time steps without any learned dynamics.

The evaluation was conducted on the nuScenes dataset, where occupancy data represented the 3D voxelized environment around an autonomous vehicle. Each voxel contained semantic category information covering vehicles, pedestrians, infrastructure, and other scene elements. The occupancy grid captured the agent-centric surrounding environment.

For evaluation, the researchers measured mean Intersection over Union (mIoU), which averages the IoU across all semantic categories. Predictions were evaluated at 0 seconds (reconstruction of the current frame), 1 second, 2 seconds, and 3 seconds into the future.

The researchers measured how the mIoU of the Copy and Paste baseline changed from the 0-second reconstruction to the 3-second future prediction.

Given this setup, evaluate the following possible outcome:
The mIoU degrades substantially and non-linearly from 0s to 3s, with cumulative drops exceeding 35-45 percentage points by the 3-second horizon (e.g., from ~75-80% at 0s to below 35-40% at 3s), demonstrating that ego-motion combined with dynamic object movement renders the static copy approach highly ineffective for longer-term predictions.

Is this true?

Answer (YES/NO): NO